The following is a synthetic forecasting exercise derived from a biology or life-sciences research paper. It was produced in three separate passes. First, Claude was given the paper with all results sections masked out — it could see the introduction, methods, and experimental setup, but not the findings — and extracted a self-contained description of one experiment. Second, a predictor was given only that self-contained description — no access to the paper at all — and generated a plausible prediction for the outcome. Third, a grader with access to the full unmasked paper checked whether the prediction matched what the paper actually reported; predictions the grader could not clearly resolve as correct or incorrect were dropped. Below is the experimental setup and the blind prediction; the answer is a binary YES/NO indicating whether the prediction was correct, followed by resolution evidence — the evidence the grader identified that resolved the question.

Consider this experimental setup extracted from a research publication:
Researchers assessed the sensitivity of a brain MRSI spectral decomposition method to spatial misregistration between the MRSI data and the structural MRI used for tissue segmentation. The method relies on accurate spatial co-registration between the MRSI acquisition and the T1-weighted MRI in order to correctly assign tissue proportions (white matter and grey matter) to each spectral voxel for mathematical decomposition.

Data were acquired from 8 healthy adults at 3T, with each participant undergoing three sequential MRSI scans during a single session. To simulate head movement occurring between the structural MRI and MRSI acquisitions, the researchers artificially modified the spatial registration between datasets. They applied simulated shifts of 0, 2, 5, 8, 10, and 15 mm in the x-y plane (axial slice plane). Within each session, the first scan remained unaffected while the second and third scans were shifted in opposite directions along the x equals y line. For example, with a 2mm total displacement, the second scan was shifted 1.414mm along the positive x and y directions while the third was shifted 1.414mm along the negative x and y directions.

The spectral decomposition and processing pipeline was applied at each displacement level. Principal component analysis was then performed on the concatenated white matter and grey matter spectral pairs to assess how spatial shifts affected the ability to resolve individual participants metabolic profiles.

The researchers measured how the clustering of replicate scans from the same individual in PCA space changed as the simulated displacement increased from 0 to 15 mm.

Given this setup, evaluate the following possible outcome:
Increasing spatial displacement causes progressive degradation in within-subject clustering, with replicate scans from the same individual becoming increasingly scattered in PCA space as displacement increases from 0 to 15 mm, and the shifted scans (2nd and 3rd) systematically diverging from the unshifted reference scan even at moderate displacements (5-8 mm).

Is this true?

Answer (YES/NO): NO